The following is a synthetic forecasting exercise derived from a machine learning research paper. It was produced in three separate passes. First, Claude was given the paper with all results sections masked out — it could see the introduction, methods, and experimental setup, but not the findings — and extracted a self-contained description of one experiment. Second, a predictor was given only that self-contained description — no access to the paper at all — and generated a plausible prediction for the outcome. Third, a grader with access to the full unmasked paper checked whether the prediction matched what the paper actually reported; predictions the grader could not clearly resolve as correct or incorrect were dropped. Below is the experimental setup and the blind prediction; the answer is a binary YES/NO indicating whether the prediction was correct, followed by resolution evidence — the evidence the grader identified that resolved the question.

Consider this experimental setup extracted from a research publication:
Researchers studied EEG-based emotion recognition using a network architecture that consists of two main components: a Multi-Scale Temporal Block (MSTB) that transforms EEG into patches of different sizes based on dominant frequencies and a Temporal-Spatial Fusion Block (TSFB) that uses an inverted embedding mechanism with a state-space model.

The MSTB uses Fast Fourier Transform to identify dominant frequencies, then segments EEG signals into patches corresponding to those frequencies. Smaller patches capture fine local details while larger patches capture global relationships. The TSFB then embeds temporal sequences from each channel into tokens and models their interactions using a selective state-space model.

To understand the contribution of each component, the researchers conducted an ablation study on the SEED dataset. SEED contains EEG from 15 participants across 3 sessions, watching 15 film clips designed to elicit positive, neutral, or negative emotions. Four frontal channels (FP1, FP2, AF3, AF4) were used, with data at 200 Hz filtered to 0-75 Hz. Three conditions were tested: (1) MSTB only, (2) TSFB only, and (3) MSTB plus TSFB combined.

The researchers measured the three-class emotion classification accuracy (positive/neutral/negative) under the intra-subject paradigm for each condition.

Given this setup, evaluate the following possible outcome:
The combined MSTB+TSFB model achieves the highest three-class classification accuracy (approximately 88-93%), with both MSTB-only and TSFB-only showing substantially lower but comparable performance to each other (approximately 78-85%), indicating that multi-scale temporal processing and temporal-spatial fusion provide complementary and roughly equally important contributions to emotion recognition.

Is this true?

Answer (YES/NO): NO